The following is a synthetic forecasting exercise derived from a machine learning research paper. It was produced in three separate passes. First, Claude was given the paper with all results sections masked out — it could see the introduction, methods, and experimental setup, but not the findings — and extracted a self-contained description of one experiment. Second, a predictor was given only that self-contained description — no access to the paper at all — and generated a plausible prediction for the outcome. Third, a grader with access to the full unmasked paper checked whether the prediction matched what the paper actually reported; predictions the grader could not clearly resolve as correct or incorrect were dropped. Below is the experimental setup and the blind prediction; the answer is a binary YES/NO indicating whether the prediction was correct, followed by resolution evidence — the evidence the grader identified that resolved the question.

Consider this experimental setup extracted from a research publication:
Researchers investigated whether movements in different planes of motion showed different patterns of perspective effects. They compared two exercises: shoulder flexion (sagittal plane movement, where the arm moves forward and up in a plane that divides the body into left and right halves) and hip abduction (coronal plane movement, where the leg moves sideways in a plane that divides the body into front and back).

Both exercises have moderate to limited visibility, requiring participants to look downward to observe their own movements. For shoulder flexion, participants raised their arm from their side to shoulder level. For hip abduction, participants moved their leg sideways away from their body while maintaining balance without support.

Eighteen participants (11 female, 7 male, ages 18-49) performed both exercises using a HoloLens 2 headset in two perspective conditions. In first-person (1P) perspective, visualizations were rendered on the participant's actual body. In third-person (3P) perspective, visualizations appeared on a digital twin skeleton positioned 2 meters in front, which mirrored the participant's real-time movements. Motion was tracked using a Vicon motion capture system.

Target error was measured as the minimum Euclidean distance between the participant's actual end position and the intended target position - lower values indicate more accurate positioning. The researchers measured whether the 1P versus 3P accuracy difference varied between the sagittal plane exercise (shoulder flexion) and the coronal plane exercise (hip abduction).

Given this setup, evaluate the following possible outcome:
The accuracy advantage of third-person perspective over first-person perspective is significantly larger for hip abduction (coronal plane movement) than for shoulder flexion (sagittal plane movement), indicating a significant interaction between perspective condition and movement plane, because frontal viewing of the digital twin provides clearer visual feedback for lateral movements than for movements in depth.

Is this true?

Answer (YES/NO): NO